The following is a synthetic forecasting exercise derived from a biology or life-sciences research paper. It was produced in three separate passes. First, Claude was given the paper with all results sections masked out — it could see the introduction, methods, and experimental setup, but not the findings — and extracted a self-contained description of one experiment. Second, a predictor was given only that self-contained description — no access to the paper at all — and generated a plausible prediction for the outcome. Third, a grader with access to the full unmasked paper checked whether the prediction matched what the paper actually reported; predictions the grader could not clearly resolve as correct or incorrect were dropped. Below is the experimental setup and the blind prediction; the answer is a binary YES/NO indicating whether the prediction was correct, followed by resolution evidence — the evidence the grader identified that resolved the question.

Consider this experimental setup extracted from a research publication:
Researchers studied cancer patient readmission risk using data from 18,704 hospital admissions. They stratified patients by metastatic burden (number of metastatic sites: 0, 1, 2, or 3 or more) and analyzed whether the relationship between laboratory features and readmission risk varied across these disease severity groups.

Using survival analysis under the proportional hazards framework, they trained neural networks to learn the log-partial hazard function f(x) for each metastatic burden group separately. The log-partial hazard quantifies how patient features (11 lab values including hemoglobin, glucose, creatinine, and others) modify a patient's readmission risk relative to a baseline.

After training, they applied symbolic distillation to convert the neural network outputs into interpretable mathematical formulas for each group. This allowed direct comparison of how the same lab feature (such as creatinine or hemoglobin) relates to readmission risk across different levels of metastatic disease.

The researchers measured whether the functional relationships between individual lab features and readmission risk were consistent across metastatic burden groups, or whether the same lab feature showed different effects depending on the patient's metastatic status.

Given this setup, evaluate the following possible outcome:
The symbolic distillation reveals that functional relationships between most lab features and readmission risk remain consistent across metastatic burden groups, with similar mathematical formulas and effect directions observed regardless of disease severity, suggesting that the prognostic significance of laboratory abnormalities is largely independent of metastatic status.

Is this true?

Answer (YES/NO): NO